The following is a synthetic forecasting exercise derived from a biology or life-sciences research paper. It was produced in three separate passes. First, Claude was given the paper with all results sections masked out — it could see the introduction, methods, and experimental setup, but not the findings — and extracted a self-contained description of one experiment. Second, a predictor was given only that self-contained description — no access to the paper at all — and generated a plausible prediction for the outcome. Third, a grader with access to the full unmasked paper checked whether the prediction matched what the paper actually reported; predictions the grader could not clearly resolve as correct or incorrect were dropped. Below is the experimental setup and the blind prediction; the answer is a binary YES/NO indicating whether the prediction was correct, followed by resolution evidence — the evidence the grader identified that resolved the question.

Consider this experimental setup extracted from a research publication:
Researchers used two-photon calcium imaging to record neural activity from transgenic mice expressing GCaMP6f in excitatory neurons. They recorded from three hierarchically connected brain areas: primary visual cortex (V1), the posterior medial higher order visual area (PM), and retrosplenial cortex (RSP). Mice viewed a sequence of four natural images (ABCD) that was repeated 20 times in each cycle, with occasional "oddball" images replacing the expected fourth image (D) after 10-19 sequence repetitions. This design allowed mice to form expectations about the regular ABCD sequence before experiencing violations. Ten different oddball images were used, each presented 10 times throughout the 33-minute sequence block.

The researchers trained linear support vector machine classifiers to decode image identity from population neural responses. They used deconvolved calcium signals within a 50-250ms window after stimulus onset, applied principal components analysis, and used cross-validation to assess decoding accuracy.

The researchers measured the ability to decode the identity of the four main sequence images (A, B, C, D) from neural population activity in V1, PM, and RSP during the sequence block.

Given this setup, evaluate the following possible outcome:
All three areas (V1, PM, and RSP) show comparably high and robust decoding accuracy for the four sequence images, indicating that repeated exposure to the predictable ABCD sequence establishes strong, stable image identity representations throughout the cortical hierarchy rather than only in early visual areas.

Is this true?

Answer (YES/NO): NO